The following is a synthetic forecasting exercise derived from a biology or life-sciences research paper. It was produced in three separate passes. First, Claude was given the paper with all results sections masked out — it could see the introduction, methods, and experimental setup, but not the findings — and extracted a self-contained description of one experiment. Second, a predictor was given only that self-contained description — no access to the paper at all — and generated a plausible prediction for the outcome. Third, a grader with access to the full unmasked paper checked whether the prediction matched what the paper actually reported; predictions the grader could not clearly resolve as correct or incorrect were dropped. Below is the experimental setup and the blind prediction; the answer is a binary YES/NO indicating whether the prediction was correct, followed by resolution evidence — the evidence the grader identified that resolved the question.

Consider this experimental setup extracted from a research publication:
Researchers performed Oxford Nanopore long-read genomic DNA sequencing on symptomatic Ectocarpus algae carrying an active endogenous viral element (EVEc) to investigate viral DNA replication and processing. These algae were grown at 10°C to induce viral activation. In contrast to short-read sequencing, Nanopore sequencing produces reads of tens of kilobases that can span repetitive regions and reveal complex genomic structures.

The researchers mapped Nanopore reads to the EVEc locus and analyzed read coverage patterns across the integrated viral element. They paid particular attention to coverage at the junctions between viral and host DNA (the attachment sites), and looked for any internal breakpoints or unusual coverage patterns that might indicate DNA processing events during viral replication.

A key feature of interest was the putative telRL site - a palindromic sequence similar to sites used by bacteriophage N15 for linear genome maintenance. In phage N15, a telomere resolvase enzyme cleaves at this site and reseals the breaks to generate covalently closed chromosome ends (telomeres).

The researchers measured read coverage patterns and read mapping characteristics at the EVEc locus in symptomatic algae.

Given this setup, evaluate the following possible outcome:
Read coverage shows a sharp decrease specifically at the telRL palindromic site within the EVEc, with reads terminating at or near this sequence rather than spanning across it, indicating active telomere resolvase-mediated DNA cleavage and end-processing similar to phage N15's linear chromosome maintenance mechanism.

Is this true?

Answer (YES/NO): YES